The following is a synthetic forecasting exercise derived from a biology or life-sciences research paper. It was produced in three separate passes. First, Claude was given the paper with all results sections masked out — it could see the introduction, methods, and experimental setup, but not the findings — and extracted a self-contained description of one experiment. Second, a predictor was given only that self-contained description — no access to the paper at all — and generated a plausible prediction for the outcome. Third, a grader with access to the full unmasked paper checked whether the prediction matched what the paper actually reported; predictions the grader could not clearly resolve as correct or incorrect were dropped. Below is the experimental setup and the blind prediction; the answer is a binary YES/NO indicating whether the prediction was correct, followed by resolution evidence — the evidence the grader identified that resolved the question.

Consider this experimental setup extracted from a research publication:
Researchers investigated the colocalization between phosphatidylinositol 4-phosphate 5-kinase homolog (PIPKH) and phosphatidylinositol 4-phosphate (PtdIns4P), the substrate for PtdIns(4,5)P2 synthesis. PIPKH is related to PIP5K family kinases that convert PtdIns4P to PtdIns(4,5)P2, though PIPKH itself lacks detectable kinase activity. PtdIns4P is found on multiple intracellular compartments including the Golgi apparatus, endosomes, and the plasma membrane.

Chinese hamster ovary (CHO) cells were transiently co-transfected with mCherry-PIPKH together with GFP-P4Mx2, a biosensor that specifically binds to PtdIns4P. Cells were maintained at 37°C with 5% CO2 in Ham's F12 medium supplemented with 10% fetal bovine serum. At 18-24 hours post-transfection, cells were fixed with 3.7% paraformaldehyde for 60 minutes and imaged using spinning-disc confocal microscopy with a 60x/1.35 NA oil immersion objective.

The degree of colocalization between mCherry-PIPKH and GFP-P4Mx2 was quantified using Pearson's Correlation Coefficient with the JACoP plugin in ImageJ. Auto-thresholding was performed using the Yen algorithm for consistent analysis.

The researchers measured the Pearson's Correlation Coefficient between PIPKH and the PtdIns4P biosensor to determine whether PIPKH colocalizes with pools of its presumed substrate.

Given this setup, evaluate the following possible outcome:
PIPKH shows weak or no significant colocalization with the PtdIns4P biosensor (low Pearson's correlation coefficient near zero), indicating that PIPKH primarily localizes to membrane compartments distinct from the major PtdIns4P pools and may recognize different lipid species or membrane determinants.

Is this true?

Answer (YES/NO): YES